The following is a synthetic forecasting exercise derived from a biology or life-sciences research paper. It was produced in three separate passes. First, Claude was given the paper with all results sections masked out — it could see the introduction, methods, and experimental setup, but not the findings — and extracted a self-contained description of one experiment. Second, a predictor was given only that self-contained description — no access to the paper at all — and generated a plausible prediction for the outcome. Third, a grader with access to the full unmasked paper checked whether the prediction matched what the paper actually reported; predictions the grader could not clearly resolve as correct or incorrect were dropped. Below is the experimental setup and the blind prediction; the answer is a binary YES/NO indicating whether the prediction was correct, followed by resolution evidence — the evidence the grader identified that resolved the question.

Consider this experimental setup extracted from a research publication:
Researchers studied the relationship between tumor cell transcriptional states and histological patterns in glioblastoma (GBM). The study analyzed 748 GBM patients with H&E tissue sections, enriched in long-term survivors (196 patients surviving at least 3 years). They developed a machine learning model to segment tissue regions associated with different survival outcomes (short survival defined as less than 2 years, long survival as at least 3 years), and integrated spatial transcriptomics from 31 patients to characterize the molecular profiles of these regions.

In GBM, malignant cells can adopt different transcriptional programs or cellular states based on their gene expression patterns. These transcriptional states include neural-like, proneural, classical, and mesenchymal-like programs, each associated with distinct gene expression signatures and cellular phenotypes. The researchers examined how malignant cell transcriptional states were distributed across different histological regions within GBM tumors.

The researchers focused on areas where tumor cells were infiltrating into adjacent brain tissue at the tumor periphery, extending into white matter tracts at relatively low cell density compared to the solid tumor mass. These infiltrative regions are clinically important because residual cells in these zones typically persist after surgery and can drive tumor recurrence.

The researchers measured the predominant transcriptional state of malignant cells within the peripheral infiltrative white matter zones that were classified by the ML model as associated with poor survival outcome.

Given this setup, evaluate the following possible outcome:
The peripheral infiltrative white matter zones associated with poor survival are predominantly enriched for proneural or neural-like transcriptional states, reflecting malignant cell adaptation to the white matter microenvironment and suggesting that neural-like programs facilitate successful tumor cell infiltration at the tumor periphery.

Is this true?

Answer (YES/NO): NO